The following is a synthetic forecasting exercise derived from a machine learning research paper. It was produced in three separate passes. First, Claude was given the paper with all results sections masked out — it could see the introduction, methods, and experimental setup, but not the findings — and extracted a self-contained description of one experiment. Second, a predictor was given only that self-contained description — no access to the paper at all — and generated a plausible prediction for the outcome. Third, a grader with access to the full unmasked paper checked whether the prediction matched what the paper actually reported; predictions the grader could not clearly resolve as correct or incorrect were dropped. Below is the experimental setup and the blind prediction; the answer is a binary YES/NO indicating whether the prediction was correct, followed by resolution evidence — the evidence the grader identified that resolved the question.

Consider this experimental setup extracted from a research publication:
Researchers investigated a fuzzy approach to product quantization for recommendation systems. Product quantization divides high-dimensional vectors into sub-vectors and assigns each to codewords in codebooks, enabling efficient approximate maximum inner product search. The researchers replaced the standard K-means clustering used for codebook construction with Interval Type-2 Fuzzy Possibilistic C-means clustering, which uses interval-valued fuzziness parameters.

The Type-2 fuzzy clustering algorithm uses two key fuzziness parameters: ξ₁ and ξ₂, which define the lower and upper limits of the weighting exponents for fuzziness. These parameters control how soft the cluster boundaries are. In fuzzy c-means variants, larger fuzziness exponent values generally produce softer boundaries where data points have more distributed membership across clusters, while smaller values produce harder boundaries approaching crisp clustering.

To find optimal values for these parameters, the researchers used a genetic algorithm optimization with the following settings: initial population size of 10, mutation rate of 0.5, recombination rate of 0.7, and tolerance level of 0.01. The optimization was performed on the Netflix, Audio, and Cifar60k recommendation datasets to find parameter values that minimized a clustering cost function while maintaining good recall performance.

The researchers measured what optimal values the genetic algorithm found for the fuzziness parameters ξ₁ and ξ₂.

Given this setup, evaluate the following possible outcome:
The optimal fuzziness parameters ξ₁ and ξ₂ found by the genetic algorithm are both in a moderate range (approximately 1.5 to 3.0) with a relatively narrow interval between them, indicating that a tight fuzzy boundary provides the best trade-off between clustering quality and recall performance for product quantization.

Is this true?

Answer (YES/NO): NO